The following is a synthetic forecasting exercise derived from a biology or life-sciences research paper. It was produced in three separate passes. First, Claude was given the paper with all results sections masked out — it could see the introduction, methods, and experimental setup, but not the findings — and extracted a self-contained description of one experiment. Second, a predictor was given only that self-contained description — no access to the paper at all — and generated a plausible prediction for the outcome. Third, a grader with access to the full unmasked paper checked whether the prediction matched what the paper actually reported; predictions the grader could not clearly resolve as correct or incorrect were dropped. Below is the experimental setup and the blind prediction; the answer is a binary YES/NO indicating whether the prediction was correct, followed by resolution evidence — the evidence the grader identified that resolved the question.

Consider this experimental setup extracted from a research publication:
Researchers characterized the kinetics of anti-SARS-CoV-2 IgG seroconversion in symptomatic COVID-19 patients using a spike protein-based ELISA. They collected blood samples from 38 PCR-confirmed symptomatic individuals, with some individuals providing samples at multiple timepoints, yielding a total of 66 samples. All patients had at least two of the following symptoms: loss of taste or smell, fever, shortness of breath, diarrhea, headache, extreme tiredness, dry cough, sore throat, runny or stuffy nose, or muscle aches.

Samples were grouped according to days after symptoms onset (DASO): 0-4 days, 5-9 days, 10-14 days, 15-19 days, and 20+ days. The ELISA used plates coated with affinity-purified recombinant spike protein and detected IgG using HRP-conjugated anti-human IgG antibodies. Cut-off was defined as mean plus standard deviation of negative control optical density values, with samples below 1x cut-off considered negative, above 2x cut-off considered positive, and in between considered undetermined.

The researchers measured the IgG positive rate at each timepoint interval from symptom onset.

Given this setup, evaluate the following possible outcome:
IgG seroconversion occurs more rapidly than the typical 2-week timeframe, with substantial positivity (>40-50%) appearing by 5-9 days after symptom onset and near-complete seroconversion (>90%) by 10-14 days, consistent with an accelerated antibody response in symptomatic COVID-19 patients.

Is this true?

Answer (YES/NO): YES